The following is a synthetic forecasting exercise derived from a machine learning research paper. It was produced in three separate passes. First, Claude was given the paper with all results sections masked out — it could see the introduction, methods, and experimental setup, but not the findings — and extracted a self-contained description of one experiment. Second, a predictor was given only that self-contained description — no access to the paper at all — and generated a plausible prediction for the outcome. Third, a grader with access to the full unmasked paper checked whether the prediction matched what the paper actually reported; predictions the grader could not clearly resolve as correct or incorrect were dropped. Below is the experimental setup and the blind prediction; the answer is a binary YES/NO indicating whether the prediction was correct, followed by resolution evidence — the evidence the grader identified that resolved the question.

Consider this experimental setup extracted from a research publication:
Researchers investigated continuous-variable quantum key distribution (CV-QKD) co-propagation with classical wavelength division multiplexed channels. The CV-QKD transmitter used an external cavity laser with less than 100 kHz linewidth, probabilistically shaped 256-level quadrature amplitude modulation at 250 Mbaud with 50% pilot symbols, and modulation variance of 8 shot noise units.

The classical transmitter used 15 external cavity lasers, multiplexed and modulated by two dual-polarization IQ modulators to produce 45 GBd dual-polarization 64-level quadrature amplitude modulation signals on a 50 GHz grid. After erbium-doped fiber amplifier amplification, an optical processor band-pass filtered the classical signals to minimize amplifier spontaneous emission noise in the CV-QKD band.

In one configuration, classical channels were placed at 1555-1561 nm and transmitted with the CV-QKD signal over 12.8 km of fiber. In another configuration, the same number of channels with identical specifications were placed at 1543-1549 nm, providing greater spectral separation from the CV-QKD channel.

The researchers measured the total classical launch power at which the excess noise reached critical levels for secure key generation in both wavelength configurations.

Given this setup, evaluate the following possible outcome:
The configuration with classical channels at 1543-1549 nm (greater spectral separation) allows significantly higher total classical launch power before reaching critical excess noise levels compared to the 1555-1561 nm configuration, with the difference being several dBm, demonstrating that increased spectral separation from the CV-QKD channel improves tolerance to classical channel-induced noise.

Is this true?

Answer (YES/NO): NO